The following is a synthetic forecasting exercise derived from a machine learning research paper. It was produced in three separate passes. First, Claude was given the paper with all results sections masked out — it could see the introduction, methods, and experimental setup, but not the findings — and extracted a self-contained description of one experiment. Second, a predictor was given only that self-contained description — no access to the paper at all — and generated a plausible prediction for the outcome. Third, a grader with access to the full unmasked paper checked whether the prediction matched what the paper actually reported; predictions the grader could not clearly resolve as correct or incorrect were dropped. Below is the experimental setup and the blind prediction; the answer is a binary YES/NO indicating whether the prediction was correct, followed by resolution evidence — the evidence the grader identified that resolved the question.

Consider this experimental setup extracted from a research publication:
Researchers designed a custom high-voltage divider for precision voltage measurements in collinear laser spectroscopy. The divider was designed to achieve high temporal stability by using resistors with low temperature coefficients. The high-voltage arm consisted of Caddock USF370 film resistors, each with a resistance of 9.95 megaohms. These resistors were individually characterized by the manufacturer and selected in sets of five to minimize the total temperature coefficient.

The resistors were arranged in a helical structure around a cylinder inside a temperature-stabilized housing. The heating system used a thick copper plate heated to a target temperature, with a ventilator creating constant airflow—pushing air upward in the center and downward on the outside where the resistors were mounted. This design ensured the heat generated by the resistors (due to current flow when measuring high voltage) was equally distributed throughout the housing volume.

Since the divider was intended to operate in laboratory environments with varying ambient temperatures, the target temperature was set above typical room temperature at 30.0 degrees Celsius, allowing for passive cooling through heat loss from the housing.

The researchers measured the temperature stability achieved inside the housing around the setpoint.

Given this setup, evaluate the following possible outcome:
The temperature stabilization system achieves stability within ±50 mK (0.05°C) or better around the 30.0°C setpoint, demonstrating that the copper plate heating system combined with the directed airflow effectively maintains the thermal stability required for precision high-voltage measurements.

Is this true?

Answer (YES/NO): NO